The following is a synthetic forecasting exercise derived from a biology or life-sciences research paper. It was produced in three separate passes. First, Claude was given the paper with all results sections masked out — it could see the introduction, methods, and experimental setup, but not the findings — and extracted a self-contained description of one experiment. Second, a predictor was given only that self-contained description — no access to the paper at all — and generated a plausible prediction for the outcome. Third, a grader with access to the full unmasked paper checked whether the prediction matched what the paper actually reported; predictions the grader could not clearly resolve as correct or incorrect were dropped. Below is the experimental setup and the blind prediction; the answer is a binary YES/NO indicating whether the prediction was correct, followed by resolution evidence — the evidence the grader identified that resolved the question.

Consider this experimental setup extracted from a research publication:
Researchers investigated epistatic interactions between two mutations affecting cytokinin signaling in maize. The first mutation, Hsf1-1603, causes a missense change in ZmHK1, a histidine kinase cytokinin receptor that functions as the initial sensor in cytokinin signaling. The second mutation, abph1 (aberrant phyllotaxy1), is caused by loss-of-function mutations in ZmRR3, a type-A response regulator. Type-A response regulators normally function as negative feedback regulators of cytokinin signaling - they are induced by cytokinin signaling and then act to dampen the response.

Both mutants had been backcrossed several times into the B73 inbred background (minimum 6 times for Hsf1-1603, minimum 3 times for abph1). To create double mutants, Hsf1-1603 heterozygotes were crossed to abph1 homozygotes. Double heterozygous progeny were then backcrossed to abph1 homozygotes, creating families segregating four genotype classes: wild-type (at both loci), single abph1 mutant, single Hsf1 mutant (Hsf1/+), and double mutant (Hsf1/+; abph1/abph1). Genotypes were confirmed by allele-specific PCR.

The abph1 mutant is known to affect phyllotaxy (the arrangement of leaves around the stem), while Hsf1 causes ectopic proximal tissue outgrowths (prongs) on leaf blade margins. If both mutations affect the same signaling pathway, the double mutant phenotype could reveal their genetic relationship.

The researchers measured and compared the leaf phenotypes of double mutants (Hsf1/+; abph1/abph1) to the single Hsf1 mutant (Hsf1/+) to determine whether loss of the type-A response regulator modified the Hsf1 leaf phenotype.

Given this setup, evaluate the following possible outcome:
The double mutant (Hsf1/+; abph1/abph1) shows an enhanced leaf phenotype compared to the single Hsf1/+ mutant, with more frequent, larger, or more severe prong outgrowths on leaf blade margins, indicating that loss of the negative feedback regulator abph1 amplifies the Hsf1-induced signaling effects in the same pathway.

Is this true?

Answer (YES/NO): YES